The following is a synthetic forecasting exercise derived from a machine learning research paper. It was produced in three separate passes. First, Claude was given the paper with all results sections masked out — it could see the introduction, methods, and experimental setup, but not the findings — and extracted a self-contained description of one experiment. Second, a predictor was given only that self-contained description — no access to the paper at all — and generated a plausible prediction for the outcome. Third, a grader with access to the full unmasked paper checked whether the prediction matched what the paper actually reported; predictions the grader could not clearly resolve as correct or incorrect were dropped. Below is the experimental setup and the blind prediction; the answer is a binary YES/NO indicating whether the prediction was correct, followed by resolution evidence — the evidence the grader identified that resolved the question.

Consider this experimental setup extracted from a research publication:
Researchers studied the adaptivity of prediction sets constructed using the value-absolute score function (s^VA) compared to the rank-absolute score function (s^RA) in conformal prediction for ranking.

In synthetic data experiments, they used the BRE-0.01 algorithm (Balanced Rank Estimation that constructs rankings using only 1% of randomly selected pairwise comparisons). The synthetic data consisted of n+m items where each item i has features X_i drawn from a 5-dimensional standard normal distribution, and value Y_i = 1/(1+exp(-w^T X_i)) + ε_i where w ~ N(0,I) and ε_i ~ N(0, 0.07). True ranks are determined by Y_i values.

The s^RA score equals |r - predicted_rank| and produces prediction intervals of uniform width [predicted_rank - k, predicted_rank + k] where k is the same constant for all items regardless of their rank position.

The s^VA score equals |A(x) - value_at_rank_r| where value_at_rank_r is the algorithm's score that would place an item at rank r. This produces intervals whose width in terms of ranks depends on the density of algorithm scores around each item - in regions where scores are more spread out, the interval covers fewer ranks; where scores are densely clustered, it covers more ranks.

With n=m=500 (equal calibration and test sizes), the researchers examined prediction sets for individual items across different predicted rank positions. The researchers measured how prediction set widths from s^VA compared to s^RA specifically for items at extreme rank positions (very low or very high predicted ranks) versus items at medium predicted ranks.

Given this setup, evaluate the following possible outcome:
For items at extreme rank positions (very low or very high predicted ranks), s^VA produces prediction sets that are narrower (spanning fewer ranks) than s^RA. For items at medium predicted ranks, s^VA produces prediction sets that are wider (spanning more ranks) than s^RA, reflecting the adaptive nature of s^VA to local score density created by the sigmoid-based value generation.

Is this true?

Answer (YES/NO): YES